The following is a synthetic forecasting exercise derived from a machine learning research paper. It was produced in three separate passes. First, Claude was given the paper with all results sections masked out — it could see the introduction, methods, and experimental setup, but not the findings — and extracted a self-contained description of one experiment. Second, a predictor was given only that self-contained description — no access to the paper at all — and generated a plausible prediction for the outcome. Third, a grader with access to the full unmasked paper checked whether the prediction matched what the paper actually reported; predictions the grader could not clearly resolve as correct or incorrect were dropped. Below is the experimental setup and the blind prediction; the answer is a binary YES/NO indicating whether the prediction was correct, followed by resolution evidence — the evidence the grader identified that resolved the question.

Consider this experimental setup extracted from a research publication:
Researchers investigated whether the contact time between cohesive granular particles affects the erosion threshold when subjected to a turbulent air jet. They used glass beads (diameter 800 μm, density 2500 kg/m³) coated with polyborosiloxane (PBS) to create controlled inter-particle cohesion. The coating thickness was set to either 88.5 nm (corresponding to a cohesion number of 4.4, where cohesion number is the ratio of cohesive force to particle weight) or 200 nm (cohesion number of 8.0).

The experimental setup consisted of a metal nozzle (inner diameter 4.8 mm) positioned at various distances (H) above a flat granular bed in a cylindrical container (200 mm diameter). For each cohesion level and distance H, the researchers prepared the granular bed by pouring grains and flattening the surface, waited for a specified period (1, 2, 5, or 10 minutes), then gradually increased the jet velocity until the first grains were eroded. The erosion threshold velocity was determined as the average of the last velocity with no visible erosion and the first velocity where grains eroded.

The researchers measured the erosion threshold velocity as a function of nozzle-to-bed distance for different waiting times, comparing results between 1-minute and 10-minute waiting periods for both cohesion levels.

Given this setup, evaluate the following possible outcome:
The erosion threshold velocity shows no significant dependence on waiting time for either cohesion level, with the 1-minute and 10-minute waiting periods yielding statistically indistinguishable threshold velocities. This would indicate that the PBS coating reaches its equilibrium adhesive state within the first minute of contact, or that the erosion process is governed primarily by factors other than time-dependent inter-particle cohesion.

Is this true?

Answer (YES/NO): YES